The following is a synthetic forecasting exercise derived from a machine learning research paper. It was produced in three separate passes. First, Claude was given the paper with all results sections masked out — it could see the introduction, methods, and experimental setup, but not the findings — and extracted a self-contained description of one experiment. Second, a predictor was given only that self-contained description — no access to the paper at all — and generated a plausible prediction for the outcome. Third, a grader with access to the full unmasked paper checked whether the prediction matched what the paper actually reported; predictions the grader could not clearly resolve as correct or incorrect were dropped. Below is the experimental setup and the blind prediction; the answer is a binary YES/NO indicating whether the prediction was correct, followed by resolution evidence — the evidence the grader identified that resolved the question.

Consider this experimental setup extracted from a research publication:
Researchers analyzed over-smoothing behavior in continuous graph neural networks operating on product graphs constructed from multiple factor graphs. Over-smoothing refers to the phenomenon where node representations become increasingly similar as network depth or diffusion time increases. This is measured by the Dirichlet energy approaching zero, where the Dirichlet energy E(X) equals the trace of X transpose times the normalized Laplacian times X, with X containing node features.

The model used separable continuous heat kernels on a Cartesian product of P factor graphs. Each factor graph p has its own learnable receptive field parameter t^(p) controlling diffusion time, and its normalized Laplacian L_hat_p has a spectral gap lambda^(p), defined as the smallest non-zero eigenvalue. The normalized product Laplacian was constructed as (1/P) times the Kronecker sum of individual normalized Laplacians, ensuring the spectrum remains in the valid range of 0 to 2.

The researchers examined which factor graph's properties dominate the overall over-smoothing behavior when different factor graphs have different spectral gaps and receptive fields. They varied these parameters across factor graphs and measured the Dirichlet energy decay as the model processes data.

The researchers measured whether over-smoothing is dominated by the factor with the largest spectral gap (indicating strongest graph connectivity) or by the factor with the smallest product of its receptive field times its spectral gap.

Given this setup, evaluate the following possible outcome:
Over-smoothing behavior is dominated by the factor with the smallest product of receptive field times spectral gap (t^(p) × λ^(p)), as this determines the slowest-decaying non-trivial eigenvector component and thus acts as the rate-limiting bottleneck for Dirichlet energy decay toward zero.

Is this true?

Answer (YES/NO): YES